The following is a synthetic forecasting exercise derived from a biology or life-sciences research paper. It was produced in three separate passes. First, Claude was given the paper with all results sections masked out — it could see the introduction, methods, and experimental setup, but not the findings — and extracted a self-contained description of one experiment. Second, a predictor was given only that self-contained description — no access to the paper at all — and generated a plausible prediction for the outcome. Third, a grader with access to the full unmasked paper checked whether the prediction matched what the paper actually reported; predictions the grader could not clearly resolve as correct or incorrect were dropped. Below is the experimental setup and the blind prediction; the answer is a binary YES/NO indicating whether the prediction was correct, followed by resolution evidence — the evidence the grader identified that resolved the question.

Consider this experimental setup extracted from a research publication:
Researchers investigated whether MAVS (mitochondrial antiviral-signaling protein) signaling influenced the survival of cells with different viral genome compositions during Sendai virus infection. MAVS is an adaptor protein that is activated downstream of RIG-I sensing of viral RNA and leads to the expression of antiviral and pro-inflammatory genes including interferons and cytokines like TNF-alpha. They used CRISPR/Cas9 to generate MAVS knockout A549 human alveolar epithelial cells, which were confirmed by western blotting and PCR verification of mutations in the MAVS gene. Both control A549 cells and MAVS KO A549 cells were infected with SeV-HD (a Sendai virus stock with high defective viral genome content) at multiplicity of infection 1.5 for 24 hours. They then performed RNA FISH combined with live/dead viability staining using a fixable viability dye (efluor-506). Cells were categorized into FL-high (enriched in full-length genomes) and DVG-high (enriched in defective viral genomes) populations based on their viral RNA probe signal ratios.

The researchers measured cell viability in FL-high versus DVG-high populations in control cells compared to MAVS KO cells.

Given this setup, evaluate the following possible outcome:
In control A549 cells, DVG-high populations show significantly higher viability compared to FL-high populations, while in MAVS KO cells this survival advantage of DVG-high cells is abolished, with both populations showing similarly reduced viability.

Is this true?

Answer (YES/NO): NO